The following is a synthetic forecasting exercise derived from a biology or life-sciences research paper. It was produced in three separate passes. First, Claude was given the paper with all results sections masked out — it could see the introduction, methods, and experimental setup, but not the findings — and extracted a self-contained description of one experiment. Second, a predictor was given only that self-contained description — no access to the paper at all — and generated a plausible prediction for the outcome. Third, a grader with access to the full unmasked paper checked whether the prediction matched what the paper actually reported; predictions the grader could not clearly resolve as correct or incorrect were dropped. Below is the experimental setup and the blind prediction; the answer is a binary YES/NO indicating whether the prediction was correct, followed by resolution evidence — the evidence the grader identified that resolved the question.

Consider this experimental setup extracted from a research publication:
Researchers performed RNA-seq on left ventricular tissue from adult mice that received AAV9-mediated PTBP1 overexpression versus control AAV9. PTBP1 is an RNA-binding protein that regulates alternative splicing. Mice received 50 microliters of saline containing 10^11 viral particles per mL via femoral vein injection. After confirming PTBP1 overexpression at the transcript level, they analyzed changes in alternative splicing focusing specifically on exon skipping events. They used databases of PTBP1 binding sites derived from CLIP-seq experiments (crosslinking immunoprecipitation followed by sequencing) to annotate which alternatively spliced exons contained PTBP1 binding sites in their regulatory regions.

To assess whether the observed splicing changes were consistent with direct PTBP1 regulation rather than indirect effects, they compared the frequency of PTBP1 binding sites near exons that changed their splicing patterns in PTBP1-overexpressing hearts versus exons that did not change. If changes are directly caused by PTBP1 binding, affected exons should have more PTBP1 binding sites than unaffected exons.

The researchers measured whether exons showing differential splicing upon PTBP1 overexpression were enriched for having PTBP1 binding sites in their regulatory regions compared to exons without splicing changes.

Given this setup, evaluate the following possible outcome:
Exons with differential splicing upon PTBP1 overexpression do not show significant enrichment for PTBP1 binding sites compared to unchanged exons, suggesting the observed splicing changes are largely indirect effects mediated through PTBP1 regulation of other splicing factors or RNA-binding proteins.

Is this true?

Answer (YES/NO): NO